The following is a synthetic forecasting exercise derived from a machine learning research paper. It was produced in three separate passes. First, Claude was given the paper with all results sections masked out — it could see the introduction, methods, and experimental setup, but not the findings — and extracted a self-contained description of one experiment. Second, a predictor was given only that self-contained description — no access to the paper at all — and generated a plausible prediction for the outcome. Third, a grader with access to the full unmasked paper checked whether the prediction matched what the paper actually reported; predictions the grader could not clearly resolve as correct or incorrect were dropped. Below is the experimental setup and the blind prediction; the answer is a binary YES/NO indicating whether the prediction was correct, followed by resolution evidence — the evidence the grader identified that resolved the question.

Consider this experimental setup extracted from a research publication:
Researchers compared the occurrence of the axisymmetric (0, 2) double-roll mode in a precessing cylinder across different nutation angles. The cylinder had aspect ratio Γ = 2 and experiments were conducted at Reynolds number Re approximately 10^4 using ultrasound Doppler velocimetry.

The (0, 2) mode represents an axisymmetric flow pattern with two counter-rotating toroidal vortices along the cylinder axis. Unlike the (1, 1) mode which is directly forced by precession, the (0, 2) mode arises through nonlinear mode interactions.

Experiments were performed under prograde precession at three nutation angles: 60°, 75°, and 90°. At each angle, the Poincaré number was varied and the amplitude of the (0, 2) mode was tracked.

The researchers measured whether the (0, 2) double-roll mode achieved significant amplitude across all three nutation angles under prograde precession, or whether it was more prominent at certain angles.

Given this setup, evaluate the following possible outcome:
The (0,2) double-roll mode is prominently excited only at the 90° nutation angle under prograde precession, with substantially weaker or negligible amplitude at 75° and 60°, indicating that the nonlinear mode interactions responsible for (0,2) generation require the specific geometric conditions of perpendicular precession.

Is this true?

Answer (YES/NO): NO